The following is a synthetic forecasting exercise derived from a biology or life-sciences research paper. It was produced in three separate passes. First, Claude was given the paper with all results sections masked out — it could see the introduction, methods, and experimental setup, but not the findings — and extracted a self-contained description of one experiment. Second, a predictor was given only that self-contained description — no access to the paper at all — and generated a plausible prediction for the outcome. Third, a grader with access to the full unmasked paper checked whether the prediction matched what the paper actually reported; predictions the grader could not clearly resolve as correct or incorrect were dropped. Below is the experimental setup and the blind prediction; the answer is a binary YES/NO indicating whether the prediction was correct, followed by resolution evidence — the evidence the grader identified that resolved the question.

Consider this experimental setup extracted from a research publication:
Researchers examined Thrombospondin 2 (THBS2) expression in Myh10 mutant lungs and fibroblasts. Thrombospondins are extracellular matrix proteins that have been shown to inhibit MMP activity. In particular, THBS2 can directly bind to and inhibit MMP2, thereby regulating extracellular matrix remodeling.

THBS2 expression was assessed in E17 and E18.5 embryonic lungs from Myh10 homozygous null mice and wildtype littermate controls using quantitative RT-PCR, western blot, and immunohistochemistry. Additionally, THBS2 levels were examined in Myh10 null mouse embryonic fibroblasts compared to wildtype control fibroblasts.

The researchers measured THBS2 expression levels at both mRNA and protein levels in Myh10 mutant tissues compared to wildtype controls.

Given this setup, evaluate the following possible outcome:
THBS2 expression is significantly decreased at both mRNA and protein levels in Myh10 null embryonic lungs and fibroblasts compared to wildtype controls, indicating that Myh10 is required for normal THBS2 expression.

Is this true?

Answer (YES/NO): NO